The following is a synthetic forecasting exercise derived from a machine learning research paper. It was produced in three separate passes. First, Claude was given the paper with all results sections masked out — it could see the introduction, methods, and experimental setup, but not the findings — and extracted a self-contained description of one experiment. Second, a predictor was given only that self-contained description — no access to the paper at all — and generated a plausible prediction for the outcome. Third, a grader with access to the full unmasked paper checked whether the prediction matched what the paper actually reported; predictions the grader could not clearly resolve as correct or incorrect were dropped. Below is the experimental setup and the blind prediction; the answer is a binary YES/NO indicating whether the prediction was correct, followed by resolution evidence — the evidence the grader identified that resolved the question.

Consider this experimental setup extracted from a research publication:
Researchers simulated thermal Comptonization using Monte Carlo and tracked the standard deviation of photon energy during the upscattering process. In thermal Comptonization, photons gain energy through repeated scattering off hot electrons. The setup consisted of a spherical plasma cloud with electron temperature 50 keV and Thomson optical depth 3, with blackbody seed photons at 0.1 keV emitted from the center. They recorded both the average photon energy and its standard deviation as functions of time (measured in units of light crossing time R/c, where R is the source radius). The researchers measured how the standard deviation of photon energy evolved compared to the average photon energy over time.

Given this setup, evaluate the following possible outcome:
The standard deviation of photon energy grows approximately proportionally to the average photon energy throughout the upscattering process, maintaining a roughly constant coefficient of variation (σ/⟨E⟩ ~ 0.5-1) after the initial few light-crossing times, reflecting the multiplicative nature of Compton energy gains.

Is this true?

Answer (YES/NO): NO